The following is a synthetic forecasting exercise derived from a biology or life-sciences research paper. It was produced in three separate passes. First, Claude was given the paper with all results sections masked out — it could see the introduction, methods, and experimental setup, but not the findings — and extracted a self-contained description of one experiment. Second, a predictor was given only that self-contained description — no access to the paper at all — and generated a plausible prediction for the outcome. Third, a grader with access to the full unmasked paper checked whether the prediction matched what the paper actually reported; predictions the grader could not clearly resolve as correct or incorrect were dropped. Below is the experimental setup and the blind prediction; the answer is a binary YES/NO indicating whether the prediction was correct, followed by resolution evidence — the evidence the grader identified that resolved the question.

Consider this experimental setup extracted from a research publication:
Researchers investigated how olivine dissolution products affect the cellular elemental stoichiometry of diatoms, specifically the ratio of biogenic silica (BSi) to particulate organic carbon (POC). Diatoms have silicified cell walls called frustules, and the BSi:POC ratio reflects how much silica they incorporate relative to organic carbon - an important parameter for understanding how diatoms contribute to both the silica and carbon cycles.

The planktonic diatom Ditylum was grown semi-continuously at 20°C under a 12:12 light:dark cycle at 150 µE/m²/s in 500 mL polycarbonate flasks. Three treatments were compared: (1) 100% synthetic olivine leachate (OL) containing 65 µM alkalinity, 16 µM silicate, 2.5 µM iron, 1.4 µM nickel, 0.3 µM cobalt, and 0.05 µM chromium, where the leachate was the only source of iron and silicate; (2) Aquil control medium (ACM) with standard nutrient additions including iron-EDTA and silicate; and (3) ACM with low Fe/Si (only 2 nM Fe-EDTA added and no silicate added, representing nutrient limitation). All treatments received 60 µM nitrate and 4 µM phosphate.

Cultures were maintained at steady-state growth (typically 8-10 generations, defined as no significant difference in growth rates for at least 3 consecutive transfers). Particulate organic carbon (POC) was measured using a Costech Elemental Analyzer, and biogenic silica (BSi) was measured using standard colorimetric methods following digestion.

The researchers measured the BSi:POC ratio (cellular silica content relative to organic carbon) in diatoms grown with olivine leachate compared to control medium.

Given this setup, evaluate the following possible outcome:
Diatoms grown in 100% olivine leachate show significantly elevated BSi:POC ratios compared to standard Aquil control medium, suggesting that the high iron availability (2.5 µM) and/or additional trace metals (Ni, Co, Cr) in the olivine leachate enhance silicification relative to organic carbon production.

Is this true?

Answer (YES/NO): NO